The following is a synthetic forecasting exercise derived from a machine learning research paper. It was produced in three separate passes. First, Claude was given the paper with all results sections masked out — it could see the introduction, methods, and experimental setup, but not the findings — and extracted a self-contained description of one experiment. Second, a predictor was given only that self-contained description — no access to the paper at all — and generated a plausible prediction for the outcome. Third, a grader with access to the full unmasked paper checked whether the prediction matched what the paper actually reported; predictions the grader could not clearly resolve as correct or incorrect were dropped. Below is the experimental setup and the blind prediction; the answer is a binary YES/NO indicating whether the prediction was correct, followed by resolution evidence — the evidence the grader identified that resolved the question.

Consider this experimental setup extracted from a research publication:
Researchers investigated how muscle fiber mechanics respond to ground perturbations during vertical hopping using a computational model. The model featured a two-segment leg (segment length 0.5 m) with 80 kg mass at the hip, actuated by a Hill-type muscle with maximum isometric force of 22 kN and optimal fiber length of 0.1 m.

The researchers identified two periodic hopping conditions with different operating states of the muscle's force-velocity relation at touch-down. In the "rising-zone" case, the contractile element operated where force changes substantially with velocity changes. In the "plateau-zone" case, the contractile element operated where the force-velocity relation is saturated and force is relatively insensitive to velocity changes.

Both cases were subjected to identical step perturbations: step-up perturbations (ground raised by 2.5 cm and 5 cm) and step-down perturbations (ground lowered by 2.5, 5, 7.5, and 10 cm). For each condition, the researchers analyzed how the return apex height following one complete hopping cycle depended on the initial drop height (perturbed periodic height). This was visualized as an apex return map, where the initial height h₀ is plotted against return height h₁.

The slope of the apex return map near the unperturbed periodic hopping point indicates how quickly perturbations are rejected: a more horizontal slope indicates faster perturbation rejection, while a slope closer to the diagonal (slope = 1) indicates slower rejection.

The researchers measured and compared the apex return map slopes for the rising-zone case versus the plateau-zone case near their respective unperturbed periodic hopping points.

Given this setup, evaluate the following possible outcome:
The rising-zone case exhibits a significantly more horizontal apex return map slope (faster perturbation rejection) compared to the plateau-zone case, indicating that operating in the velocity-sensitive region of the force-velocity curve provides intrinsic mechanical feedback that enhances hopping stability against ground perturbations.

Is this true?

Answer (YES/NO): NO